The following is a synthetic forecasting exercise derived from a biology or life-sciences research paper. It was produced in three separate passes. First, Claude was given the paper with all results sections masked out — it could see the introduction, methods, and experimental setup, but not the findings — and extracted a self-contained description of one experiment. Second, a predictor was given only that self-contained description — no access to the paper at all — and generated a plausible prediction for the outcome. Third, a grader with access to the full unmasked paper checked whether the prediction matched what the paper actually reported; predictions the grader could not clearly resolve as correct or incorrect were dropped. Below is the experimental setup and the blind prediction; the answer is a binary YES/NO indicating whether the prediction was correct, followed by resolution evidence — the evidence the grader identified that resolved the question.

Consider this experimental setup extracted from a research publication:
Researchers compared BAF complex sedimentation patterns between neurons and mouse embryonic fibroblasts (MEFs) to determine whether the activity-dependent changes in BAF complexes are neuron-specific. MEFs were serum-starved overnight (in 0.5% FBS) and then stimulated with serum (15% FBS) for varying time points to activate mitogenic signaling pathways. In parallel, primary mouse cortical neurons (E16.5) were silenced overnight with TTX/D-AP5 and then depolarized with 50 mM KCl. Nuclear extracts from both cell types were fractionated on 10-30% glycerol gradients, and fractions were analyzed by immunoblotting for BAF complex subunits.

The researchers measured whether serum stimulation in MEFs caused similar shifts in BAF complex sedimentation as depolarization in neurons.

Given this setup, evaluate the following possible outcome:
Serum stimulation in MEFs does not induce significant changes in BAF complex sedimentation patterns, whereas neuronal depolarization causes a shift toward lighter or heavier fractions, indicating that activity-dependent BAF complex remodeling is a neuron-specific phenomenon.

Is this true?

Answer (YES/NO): NO